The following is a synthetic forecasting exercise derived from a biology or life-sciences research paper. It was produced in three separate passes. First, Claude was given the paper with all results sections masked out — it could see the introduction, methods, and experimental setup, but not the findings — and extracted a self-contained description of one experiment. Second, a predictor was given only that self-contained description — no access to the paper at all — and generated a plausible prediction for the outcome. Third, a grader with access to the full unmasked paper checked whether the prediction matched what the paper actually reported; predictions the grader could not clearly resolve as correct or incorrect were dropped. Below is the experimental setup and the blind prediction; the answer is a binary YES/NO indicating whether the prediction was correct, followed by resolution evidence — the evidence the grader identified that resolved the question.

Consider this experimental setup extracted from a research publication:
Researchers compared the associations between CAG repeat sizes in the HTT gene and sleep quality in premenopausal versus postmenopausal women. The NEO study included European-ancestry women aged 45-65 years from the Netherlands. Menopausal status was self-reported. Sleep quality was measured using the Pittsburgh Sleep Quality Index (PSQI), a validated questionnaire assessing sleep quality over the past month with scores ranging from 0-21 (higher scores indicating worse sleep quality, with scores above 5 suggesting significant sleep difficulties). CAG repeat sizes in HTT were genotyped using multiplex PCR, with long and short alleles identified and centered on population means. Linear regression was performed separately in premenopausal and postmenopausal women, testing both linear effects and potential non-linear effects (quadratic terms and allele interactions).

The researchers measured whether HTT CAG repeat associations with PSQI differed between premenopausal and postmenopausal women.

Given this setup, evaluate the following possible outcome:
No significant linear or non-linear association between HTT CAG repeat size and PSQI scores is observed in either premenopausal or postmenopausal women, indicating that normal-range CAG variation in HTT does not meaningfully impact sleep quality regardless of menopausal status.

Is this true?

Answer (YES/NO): NO